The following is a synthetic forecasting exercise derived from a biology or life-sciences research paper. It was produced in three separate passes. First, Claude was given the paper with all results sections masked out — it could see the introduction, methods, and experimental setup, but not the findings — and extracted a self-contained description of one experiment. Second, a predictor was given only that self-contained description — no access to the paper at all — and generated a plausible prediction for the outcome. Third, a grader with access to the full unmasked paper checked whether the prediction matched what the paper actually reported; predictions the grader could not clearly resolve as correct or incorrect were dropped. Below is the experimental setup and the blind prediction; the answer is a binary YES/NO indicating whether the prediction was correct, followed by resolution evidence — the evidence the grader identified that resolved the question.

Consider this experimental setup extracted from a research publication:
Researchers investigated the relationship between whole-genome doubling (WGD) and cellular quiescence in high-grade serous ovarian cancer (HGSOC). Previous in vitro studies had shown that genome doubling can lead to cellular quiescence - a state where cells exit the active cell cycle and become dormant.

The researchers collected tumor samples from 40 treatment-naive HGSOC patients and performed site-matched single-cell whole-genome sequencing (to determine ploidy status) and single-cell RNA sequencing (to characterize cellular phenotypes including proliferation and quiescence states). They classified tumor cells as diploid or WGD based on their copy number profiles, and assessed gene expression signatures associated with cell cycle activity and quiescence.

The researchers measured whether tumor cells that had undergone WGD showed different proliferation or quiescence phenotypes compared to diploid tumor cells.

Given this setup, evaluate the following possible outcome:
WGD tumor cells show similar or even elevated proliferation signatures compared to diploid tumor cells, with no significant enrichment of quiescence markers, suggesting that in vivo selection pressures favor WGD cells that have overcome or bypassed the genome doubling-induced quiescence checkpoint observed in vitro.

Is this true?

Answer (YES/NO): NO